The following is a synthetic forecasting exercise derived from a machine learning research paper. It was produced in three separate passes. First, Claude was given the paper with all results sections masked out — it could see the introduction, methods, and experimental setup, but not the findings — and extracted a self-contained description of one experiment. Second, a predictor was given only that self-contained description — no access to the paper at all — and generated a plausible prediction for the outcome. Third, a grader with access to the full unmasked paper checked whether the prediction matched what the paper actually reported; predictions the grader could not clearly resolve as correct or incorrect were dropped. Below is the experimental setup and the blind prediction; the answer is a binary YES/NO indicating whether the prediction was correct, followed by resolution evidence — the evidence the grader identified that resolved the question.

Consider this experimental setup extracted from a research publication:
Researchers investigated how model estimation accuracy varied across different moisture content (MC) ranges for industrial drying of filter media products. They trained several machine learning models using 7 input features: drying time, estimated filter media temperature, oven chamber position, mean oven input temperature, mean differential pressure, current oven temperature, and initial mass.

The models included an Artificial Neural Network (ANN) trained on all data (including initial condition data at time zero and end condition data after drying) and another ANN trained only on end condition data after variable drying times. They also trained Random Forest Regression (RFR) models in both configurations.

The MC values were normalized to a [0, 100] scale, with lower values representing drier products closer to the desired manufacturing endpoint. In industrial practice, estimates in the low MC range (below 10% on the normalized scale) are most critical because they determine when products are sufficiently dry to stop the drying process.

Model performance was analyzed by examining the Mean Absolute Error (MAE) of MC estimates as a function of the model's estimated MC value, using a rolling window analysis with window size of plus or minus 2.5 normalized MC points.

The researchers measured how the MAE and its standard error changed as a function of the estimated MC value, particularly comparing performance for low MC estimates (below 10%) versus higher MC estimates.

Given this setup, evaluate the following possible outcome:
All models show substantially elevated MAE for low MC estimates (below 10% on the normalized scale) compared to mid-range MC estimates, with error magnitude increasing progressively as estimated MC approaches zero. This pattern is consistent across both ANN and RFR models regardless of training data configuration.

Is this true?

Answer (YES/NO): NO